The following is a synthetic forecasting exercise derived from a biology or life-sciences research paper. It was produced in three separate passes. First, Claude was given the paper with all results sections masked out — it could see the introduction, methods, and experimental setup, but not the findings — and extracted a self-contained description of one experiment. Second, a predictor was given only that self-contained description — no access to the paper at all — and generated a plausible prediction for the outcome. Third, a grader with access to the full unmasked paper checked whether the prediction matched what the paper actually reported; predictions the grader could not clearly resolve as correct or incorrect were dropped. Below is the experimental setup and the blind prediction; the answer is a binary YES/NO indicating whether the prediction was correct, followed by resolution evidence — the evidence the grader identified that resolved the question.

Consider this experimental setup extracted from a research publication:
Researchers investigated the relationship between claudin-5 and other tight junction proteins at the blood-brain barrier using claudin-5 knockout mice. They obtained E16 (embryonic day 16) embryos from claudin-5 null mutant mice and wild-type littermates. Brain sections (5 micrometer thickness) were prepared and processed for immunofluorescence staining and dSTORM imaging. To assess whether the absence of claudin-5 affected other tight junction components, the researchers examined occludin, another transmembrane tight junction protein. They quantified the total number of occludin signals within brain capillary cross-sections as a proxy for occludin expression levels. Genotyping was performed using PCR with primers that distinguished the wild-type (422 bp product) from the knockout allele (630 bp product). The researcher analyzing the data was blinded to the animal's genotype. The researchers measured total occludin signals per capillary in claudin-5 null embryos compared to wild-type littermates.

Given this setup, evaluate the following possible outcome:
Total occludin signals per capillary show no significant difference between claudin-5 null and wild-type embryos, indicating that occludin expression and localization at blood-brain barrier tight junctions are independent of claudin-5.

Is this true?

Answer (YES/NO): NO